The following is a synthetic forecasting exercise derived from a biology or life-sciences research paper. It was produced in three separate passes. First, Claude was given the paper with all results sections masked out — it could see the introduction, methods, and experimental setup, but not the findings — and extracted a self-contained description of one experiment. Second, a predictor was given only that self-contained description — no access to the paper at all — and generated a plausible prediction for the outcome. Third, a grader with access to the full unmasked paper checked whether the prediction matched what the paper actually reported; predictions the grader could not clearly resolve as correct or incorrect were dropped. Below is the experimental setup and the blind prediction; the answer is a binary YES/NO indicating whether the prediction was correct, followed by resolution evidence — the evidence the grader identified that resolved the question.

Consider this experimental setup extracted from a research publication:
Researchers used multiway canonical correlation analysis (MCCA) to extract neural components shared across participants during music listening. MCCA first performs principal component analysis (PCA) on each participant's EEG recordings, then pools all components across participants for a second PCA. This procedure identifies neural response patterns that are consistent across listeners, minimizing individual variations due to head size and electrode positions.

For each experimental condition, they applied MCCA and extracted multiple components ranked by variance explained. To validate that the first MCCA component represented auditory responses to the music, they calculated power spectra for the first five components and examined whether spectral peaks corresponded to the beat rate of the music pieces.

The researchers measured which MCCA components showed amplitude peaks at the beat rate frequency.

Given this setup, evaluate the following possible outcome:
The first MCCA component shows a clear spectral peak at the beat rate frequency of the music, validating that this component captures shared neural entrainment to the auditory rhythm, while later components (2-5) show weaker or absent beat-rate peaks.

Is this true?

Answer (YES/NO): YES